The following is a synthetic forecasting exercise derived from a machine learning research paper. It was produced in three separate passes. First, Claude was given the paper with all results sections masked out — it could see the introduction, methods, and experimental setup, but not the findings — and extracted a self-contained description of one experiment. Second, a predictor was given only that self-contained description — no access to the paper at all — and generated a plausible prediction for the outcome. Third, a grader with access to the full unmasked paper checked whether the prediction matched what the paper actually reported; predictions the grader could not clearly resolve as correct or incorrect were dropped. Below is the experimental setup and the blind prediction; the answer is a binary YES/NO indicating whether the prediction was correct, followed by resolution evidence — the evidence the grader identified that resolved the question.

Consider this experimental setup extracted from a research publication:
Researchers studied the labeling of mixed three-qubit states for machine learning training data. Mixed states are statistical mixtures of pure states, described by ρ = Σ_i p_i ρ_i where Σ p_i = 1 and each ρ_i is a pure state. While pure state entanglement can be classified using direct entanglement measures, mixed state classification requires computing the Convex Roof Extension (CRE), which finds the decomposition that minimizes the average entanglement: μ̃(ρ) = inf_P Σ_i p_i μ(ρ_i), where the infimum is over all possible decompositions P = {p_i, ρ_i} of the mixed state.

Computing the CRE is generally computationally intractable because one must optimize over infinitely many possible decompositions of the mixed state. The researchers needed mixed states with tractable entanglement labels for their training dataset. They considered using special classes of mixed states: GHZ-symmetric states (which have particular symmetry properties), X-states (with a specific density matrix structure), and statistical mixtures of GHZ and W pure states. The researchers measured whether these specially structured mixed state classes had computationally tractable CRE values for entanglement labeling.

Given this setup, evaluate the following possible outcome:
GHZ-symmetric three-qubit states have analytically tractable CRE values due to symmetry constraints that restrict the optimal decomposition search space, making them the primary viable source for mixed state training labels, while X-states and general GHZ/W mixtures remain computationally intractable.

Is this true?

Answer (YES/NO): NO